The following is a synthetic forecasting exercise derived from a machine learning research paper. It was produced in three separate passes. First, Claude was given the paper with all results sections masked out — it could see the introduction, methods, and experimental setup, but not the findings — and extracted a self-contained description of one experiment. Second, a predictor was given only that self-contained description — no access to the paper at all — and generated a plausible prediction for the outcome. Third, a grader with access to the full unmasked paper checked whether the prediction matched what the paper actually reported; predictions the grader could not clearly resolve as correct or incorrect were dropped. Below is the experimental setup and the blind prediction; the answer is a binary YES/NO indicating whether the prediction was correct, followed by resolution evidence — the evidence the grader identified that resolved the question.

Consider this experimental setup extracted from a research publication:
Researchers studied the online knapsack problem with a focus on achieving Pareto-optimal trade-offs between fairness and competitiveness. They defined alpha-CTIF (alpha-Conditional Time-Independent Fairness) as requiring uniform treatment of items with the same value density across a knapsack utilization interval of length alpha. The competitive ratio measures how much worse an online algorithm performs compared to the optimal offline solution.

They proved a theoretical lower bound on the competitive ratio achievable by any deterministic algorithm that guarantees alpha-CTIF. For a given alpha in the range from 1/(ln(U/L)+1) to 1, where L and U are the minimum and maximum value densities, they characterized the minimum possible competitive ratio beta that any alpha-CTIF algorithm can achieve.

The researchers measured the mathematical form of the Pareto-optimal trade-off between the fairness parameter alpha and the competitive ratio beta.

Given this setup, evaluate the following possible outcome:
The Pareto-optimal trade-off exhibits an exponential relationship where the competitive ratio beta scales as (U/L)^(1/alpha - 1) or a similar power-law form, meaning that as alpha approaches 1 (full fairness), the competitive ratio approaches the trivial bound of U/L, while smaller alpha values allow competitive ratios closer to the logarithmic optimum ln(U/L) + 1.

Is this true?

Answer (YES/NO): NO